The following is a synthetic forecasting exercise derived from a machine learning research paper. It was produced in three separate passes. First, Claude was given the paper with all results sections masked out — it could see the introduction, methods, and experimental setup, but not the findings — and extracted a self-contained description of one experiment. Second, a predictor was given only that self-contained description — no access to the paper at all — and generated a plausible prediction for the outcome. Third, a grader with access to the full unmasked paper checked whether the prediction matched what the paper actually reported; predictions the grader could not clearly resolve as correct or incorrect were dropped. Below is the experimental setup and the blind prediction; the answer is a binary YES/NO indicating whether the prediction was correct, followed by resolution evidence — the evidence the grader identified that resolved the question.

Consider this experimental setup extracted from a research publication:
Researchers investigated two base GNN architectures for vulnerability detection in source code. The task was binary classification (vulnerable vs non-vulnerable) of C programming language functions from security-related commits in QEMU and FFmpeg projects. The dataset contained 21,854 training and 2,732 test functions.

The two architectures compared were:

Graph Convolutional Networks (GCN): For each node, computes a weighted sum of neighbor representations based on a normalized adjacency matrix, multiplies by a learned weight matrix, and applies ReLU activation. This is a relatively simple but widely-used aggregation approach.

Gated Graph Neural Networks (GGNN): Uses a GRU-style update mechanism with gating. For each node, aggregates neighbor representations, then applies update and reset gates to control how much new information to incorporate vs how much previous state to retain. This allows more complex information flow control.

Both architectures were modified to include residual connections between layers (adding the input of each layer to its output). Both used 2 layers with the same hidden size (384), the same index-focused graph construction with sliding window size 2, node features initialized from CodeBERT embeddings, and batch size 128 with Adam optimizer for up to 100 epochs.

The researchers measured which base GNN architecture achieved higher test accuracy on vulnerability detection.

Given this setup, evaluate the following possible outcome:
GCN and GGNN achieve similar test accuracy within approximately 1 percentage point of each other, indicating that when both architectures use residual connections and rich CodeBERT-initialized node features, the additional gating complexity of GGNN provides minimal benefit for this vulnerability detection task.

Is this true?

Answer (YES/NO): YES